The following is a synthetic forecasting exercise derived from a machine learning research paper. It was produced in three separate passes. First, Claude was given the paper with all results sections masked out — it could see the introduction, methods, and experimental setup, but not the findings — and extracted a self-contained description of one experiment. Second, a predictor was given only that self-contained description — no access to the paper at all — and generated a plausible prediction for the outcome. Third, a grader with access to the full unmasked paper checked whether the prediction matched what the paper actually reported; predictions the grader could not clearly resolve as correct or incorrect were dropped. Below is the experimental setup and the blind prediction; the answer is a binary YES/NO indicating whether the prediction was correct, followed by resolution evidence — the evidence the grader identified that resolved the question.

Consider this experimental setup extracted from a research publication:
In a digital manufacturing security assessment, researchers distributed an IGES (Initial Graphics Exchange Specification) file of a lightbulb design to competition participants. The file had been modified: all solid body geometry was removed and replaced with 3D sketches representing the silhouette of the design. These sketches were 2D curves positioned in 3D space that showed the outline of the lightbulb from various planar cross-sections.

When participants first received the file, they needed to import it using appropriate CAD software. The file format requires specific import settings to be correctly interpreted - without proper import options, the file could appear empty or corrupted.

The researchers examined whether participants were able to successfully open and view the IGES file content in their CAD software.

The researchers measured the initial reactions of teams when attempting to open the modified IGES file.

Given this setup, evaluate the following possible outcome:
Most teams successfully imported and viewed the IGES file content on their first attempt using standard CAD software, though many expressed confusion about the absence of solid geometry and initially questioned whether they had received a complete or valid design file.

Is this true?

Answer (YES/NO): NO